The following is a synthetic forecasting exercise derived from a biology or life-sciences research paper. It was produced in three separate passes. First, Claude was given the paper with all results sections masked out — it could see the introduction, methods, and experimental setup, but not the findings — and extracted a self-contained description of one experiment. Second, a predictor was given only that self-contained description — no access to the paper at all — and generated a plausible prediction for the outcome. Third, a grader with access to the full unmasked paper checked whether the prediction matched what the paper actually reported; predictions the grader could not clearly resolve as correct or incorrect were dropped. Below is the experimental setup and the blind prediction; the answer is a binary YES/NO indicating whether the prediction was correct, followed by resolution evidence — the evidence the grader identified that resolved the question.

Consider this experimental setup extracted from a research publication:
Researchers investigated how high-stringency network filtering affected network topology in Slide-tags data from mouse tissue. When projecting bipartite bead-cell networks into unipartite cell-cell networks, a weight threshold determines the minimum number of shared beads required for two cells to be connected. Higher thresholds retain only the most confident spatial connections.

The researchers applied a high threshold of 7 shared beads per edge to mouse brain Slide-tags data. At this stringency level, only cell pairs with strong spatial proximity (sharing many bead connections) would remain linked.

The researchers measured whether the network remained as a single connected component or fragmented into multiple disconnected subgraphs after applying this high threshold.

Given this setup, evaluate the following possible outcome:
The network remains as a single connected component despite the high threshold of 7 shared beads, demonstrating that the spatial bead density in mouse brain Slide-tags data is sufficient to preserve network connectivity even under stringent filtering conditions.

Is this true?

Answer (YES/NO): NO